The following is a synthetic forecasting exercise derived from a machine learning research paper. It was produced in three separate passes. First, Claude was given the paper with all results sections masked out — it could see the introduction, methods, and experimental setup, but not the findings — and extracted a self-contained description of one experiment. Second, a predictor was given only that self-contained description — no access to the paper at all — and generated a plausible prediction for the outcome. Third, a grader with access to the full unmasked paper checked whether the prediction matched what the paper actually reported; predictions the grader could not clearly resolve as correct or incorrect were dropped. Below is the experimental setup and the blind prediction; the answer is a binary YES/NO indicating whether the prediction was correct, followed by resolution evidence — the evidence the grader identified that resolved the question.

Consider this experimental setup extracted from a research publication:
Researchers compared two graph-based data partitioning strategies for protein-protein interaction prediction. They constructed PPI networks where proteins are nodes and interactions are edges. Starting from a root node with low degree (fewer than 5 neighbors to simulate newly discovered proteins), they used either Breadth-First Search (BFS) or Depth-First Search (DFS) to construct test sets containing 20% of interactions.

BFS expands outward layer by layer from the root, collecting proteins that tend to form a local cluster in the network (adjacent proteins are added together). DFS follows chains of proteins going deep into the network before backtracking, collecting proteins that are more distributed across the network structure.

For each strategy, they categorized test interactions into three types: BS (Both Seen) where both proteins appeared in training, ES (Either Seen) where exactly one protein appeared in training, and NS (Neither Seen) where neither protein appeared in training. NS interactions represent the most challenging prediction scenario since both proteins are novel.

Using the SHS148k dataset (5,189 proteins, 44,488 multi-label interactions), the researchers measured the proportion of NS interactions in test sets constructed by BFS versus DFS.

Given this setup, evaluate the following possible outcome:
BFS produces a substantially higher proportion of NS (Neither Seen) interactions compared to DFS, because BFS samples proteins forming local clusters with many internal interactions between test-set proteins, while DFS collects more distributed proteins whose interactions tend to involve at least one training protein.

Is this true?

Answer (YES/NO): YES